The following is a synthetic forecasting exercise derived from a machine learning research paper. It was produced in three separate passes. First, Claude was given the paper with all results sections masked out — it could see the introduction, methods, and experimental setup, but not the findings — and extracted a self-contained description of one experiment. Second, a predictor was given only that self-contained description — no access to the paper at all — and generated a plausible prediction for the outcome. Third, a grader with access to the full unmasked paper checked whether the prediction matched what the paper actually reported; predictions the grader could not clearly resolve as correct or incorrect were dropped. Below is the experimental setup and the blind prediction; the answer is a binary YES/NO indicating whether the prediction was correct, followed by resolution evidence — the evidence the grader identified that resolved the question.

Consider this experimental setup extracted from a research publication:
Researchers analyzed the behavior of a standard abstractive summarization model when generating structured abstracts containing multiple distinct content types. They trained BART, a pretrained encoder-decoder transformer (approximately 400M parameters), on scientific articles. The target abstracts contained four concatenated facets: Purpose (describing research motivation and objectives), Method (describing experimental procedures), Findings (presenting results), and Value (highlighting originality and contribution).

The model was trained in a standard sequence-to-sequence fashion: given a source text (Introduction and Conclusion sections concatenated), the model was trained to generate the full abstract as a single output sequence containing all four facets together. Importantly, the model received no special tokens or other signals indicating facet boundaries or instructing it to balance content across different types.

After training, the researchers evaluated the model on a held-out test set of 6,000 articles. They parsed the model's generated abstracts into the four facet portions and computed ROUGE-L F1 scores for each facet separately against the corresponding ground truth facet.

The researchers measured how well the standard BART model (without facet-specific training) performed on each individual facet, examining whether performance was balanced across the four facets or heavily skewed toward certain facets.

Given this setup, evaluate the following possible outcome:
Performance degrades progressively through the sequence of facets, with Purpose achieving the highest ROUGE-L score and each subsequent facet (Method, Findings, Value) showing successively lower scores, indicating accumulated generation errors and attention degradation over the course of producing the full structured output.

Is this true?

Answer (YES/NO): YES